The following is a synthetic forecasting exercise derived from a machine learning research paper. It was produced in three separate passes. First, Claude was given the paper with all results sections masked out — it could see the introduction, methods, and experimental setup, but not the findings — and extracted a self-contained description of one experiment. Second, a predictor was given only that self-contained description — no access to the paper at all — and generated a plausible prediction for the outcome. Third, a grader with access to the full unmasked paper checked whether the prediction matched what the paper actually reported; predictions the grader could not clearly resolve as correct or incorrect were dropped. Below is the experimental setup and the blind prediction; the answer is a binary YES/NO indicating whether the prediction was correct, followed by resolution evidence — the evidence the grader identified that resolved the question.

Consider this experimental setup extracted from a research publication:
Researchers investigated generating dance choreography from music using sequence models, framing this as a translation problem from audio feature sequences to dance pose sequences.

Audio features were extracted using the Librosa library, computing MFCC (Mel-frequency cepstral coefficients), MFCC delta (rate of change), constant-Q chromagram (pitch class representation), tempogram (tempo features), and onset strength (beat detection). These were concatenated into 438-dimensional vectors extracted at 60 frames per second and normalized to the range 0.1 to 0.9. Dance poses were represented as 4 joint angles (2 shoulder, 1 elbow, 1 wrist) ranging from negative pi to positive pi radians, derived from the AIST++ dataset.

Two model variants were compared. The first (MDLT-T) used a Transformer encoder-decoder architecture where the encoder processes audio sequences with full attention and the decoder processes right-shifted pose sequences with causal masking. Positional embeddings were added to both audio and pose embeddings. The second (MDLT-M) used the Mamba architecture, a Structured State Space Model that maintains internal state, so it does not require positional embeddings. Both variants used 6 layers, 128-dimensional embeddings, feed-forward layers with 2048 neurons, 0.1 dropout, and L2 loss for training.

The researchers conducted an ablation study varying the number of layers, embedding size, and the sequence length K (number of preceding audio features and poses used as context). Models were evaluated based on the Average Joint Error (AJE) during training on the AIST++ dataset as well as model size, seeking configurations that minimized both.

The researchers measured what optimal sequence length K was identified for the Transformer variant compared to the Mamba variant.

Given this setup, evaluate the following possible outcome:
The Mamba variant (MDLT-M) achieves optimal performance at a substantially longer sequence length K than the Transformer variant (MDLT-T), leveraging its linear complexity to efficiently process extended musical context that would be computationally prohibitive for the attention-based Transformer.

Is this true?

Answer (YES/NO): YES